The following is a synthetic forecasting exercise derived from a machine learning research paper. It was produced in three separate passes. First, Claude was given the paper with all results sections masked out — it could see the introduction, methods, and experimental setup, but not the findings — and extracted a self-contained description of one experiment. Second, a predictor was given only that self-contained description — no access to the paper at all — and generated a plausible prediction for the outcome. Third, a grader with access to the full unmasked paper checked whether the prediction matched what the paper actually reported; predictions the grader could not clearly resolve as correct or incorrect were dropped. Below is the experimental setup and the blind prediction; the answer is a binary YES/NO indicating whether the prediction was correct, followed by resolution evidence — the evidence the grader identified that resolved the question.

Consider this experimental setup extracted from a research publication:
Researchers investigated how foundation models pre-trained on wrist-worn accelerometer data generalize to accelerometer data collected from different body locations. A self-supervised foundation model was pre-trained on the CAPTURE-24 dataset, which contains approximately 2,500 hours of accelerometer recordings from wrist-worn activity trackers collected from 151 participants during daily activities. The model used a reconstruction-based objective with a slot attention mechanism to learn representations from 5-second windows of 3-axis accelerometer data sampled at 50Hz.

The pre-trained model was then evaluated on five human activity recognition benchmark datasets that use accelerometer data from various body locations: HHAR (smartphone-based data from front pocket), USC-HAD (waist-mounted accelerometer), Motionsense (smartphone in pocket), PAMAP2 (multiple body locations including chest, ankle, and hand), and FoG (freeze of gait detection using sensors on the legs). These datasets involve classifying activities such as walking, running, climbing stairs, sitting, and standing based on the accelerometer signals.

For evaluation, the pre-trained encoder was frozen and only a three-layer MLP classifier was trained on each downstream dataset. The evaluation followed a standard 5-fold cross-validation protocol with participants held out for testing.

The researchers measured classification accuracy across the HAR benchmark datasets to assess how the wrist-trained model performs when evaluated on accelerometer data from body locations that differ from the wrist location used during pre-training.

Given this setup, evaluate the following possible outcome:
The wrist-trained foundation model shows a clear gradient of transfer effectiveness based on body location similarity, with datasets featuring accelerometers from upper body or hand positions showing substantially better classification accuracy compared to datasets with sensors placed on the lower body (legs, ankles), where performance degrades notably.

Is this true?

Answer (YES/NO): NO